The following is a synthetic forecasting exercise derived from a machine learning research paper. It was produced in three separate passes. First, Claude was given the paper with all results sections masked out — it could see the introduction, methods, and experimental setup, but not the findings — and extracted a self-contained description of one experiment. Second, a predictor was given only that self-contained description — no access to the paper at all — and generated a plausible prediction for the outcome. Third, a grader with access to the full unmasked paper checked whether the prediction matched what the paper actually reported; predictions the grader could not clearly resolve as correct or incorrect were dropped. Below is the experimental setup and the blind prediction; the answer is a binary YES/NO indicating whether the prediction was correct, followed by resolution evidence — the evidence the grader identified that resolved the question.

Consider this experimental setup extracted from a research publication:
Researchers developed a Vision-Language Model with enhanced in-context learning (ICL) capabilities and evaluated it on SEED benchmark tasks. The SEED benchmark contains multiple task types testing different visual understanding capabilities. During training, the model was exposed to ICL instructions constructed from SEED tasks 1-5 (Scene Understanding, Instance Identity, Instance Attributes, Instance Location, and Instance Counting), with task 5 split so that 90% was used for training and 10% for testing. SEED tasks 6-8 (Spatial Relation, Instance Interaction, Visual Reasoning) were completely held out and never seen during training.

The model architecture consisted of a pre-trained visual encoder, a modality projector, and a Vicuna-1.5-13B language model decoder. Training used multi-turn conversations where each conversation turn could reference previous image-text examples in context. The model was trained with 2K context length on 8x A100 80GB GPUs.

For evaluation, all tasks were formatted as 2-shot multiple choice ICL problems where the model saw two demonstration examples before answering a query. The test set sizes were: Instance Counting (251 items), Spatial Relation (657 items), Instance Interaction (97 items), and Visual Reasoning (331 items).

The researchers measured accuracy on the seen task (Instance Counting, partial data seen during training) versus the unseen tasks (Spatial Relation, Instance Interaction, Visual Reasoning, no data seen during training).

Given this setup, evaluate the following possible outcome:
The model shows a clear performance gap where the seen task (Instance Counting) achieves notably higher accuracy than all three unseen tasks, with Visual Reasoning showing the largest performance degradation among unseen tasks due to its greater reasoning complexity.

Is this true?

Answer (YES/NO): NO